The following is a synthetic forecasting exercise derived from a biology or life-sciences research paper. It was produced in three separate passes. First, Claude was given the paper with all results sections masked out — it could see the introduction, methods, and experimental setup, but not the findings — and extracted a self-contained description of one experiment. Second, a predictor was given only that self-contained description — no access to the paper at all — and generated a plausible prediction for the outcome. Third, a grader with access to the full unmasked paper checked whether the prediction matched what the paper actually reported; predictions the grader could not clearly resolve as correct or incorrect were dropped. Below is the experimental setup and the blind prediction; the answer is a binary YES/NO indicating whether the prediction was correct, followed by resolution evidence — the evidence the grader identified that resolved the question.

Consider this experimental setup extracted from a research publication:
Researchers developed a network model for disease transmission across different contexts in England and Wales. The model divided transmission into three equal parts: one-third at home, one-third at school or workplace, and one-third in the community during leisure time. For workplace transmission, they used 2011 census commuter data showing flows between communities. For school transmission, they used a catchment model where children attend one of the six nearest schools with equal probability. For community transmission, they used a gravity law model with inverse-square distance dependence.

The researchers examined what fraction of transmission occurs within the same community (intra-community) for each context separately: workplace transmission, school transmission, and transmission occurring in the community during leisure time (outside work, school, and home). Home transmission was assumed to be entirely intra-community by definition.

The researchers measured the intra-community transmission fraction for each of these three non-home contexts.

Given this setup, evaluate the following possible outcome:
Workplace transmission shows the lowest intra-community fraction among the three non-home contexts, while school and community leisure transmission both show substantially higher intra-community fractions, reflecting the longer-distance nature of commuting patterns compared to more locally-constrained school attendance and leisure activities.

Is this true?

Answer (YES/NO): NO